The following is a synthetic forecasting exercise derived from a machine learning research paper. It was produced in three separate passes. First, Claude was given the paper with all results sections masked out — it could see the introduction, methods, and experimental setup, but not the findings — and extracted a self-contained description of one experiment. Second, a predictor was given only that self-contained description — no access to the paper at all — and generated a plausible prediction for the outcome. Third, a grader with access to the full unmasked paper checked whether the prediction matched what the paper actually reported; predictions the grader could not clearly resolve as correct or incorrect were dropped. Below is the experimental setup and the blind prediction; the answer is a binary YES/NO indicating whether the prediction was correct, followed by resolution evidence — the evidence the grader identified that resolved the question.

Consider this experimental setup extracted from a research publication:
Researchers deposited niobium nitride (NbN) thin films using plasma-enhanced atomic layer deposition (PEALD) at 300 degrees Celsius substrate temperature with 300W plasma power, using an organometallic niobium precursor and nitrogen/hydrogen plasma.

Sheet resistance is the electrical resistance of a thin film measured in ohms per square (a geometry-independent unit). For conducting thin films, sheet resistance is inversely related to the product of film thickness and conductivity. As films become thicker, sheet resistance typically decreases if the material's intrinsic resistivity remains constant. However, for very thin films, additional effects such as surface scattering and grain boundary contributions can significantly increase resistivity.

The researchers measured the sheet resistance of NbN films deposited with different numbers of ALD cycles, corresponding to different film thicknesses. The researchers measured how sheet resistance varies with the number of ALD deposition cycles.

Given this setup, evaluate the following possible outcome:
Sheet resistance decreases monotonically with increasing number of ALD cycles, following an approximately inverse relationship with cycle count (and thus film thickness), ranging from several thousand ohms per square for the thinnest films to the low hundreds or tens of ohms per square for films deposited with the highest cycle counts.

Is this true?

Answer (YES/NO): NO